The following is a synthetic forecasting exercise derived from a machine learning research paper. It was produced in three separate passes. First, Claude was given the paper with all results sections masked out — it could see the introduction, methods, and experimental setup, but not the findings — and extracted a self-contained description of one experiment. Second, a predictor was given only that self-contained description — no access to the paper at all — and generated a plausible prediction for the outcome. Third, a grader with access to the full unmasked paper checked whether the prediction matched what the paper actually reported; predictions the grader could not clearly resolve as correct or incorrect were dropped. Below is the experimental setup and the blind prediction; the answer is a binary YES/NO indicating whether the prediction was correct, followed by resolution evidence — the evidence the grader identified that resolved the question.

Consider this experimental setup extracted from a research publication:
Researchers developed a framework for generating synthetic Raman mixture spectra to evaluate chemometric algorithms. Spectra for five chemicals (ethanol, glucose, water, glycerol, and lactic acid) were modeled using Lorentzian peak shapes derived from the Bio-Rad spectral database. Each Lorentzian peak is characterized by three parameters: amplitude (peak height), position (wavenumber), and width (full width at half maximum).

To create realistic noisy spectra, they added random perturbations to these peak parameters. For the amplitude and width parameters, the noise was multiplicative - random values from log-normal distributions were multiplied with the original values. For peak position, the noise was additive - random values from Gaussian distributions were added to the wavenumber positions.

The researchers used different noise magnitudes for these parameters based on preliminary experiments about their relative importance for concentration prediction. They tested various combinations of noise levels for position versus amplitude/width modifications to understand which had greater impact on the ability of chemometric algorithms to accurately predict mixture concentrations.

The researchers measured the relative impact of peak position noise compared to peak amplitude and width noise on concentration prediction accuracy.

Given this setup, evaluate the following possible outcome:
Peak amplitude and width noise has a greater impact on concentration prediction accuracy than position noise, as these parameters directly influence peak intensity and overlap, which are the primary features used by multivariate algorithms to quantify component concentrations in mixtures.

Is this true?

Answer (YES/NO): YES